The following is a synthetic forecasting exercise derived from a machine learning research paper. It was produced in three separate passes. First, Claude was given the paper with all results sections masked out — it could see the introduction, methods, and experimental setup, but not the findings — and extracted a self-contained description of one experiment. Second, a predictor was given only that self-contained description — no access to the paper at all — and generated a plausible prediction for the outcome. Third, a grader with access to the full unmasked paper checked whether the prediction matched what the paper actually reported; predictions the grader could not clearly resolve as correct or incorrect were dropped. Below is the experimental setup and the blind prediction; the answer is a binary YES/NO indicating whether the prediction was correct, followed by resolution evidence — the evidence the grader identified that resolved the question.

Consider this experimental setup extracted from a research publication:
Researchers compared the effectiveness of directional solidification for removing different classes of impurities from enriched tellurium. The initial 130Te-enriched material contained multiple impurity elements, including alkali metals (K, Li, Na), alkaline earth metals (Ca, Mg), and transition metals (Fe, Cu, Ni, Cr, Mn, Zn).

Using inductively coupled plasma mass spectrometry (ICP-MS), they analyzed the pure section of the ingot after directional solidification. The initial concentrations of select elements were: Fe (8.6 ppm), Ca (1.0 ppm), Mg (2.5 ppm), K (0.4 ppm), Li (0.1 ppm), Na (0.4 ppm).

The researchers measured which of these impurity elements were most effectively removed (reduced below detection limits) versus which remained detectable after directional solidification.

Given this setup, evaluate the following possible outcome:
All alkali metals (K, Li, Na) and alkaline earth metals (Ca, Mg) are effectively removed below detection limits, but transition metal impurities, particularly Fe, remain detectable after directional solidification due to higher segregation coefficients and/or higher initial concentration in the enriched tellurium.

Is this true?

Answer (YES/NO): NO